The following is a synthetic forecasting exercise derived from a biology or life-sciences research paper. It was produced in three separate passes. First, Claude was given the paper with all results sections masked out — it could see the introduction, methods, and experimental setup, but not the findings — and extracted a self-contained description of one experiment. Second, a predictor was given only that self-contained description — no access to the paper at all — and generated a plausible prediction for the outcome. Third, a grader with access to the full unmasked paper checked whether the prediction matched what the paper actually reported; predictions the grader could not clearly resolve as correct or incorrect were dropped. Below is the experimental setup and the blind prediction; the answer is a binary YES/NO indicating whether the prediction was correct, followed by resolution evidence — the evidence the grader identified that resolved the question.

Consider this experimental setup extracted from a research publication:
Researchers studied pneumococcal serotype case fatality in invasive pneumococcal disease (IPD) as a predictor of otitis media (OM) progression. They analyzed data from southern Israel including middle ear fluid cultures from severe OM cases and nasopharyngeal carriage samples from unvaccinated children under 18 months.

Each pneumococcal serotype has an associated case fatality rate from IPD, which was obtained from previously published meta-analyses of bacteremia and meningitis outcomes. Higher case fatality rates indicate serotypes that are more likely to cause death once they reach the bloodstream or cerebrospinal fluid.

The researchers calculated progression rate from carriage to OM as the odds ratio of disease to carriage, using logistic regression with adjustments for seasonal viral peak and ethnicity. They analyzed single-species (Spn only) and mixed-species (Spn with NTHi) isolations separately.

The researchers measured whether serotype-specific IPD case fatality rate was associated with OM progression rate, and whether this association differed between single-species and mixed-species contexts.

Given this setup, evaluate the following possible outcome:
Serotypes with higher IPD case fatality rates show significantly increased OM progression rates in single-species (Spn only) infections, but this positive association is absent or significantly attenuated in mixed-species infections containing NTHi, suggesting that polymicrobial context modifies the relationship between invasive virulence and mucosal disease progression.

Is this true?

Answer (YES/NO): YES